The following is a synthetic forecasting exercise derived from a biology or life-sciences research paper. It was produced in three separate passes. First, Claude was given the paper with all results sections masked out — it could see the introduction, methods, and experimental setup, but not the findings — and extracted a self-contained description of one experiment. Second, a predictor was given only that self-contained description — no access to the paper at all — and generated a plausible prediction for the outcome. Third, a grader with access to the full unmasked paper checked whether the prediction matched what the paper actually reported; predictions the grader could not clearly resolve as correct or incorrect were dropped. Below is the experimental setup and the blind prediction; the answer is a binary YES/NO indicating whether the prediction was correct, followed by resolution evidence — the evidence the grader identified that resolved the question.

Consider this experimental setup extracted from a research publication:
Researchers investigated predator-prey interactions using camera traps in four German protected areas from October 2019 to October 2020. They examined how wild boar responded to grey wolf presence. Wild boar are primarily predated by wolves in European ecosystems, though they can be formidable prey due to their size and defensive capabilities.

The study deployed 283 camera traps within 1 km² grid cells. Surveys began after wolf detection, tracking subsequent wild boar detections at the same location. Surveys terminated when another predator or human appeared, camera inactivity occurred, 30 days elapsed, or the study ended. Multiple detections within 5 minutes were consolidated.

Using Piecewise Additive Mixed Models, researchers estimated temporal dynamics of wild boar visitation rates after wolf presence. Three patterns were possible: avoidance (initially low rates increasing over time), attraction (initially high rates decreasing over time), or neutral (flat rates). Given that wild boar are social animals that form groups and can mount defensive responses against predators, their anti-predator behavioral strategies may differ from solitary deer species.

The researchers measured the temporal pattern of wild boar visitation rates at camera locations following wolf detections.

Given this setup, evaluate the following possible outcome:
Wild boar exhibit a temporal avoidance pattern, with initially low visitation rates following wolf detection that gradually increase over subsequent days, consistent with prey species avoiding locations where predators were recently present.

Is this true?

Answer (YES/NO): NO